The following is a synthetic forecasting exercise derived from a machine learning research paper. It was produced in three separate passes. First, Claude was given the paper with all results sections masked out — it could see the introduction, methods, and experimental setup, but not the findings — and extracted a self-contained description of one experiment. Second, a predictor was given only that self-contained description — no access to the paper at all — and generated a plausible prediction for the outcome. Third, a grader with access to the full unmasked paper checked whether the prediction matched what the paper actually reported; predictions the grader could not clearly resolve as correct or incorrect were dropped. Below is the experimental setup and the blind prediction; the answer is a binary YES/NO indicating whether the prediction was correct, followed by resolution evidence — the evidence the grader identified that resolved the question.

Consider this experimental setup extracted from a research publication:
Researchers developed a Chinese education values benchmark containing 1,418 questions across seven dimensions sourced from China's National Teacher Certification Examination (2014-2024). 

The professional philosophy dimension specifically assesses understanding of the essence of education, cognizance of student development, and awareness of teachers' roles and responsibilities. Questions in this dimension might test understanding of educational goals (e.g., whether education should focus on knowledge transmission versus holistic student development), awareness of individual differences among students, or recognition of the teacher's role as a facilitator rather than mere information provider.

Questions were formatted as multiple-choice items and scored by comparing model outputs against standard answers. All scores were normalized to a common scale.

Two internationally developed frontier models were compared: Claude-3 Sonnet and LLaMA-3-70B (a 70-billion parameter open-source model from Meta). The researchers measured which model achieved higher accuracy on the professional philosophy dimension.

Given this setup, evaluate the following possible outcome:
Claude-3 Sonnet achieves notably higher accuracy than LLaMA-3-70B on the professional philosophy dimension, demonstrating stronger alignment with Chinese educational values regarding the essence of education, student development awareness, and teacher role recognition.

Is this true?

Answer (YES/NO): YES